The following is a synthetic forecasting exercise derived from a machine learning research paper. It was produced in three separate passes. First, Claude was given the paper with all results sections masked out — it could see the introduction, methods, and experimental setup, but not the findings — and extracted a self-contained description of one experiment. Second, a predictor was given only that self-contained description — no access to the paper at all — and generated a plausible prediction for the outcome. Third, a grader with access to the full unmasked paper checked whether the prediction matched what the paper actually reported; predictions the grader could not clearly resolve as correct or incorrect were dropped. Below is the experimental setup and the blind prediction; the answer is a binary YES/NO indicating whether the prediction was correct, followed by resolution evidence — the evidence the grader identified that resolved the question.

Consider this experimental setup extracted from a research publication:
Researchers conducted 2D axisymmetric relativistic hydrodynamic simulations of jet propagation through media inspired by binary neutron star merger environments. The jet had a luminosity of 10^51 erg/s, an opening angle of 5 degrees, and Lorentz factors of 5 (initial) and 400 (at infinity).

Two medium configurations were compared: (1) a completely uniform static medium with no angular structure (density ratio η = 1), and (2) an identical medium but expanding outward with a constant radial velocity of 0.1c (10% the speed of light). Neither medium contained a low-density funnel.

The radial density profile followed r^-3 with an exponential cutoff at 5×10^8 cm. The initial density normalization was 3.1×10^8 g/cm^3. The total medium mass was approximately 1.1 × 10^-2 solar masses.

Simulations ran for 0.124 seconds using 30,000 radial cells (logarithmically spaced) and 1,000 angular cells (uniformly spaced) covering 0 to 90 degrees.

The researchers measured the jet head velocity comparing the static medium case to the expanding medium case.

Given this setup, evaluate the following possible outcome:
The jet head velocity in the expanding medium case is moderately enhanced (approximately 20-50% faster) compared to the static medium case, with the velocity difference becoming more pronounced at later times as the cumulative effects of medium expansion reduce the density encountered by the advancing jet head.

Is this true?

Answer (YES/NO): NO